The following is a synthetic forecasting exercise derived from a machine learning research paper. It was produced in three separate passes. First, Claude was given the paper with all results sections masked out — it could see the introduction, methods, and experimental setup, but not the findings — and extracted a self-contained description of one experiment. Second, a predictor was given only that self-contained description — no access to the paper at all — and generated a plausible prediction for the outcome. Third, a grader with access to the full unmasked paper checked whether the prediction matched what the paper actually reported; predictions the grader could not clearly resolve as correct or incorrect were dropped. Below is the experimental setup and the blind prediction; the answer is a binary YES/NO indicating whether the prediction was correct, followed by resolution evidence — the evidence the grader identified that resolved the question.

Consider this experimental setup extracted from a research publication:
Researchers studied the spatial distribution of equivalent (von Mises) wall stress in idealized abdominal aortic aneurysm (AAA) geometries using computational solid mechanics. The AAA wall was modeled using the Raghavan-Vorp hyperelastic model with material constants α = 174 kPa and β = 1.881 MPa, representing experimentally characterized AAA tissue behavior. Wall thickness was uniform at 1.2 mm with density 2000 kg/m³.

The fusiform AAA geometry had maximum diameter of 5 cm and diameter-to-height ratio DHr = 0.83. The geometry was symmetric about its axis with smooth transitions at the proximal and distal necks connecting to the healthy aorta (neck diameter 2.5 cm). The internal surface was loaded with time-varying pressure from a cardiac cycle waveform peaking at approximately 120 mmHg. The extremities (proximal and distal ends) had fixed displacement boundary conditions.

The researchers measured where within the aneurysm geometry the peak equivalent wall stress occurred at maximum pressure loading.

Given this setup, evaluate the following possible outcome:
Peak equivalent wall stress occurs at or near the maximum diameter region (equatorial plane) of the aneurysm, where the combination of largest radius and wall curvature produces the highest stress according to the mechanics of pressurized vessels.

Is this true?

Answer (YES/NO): NO